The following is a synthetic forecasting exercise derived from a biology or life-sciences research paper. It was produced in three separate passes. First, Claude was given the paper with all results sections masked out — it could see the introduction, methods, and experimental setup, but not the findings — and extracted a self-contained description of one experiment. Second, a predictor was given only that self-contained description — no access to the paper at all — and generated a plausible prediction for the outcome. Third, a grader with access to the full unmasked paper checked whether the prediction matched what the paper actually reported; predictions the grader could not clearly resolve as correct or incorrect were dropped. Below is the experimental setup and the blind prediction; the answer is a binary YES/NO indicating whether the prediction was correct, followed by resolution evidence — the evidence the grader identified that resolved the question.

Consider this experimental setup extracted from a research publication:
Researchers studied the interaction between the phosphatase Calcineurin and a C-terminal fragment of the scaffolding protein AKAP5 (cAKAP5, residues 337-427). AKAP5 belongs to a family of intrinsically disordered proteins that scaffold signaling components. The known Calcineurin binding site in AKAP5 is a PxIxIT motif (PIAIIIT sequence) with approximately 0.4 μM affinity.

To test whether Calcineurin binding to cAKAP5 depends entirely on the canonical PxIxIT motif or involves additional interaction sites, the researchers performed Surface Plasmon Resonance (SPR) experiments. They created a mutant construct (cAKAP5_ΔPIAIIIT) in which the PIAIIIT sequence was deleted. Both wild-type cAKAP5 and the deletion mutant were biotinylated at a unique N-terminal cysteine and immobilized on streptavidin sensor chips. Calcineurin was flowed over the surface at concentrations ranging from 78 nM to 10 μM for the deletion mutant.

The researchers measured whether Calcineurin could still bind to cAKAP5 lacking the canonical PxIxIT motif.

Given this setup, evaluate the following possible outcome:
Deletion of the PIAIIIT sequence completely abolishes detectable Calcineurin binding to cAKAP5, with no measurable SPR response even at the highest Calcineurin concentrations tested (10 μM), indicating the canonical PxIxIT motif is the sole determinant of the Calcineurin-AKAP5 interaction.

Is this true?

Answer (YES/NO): NO